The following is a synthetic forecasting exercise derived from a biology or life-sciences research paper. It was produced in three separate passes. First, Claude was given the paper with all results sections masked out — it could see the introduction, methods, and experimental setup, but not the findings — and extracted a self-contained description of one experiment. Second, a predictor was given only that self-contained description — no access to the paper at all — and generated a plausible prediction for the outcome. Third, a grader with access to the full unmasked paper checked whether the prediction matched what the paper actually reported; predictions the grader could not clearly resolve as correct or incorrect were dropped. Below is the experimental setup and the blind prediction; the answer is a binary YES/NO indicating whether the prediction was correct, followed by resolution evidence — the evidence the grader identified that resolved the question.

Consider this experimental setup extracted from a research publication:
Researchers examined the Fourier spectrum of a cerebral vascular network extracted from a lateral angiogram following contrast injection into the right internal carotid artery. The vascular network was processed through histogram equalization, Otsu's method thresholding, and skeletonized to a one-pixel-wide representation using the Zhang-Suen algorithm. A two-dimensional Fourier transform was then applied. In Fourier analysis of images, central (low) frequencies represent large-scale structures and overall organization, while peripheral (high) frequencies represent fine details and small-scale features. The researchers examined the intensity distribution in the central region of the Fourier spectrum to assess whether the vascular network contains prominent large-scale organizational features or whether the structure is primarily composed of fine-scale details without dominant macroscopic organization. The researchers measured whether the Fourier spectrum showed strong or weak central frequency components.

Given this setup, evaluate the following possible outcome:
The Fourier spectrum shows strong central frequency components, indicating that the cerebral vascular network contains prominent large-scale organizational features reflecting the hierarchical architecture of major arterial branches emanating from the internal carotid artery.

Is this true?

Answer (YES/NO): YES